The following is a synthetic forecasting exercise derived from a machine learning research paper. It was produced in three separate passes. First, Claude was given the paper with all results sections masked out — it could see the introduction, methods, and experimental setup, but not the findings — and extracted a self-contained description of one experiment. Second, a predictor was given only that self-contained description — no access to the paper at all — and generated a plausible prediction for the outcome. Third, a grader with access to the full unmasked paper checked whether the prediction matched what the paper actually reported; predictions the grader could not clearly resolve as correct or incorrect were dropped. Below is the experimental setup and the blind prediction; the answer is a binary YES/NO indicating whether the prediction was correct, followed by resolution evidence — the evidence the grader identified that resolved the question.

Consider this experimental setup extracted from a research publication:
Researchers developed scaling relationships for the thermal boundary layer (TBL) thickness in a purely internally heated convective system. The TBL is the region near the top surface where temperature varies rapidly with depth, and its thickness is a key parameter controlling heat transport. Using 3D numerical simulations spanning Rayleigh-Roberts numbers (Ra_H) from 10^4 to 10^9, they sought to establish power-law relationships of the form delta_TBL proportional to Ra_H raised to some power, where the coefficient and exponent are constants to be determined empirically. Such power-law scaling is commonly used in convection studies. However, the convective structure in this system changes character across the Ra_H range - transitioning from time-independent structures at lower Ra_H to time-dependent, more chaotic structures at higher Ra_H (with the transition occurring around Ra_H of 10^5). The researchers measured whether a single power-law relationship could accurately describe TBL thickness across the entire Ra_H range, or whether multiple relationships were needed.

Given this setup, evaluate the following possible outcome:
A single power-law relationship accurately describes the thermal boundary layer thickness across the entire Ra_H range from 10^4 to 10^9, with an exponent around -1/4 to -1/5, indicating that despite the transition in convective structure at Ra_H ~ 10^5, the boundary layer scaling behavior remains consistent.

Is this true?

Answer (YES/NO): NO